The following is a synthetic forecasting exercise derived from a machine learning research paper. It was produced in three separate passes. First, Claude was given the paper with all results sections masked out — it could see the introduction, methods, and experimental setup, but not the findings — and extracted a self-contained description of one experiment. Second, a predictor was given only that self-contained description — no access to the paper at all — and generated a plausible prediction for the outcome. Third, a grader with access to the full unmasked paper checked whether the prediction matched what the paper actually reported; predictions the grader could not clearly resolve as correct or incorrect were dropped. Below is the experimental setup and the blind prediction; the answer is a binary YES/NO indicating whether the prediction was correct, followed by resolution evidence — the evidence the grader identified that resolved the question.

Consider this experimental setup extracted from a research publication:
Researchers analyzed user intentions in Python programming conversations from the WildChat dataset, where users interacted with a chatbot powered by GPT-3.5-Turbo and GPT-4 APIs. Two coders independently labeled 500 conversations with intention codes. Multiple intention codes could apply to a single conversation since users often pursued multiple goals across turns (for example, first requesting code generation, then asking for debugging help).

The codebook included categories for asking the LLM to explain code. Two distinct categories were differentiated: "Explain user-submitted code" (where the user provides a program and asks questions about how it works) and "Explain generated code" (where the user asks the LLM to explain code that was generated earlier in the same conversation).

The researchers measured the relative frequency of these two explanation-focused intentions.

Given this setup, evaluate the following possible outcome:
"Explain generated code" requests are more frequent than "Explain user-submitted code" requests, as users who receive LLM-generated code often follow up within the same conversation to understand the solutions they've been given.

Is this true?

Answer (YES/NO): NO